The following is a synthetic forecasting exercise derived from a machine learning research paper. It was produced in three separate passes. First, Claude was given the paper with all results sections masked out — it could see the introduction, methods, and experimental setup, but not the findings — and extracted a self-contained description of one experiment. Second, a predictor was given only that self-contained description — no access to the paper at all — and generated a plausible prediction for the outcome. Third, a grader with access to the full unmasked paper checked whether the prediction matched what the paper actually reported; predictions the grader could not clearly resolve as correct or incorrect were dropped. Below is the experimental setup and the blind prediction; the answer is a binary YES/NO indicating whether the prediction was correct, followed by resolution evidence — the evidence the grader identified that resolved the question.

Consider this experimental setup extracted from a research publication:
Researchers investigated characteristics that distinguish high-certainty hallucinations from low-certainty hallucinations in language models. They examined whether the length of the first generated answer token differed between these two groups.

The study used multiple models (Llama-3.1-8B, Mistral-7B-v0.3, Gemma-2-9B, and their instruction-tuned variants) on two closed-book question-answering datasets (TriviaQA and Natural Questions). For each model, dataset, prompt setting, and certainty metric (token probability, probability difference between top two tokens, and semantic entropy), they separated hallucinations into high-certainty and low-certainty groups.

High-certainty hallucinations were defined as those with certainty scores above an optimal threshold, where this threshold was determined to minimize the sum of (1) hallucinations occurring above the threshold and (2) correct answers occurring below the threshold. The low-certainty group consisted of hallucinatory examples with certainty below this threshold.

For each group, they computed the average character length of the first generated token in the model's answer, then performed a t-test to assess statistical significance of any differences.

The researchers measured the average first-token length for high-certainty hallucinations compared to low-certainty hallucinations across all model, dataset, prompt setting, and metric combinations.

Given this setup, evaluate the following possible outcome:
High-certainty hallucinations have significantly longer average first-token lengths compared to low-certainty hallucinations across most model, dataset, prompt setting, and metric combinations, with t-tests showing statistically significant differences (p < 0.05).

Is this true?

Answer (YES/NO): NO